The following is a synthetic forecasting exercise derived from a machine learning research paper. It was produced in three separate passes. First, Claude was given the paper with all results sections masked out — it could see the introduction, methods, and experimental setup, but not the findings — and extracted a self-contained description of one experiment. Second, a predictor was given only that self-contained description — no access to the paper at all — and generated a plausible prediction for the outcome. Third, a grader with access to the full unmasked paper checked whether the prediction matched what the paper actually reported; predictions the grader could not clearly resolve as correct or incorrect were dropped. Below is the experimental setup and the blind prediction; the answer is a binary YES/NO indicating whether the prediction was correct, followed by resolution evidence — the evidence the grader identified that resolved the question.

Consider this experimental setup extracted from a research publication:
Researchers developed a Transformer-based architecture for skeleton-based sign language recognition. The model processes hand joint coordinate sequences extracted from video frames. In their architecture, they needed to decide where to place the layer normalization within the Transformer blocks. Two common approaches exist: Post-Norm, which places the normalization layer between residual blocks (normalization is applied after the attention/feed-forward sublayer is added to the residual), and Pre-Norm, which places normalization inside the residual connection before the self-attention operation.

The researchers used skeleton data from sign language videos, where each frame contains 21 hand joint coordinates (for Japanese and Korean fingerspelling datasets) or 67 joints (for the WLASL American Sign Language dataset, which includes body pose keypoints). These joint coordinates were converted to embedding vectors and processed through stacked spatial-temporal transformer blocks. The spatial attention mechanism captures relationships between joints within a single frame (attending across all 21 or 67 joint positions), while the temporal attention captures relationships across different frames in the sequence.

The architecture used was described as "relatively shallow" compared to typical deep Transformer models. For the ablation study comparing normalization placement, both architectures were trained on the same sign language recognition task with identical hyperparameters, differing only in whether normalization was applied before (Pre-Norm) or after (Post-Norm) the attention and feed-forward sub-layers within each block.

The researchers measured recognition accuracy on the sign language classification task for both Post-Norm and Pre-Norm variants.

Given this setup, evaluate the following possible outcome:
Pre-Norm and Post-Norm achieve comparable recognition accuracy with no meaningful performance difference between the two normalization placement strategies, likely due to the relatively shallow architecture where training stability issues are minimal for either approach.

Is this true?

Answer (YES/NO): NO